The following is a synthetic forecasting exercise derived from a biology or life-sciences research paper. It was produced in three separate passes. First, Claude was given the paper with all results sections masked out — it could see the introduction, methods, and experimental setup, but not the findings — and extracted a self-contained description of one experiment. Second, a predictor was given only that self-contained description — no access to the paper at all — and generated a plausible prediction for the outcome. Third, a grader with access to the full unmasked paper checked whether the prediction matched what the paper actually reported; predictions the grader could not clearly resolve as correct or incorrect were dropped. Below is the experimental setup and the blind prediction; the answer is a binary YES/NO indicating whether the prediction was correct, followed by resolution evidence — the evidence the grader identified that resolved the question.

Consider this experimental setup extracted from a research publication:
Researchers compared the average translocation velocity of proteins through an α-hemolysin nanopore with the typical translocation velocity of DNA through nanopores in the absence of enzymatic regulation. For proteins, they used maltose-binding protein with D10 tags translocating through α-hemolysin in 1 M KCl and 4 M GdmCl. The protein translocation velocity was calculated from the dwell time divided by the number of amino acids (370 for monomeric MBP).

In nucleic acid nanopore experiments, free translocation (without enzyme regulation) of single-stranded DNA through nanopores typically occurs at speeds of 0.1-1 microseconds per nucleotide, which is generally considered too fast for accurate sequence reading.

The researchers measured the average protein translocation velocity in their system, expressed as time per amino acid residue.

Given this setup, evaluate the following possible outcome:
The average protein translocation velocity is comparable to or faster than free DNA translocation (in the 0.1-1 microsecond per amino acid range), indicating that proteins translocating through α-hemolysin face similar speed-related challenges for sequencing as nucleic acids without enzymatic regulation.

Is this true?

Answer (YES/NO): NO